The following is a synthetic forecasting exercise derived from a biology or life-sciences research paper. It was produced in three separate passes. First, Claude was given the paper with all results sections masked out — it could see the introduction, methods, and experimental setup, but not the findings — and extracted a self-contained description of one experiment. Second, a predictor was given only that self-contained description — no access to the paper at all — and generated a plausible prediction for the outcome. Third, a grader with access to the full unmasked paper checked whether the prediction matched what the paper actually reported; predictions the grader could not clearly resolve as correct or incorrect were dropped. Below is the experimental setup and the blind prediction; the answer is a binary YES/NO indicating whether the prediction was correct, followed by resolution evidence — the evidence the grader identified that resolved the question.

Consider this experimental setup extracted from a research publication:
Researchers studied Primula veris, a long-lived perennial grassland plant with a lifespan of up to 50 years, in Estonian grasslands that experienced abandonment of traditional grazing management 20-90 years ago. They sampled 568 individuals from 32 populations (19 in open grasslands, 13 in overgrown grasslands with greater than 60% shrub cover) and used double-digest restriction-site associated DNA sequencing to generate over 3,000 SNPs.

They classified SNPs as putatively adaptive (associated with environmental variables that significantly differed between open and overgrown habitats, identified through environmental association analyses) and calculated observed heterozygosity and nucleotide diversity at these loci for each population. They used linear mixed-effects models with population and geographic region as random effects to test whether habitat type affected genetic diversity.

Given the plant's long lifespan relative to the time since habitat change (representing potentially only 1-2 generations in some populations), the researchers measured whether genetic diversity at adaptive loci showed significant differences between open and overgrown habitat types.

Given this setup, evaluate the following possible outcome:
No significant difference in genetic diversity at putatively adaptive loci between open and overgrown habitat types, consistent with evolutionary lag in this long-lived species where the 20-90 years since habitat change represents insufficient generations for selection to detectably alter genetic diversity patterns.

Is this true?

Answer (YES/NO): NO